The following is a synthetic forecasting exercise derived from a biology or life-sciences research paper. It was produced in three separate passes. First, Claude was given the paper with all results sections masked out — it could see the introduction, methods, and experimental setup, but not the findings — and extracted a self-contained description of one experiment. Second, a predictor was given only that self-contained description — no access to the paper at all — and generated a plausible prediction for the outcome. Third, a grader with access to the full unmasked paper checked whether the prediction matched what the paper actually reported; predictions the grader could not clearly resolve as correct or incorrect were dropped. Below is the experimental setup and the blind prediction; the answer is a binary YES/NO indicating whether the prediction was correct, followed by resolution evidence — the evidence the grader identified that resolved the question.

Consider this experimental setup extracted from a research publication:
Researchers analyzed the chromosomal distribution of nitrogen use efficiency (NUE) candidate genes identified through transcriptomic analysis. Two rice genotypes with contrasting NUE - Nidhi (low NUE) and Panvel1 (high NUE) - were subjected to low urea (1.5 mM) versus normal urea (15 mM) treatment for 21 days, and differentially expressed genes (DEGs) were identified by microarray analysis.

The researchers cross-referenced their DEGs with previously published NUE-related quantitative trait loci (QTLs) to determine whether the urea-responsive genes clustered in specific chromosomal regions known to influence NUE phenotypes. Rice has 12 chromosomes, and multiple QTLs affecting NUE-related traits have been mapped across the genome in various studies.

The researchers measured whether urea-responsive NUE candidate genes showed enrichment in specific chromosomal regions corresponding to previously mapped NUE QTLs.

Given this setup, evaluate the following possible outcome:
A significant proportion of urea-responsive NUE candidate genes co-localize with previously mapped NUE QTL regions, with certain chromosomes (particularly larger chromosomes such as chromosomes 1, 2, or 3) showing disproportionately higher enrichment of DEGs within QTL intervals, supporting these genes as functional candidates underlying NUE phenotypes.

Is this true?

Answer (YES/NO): NO